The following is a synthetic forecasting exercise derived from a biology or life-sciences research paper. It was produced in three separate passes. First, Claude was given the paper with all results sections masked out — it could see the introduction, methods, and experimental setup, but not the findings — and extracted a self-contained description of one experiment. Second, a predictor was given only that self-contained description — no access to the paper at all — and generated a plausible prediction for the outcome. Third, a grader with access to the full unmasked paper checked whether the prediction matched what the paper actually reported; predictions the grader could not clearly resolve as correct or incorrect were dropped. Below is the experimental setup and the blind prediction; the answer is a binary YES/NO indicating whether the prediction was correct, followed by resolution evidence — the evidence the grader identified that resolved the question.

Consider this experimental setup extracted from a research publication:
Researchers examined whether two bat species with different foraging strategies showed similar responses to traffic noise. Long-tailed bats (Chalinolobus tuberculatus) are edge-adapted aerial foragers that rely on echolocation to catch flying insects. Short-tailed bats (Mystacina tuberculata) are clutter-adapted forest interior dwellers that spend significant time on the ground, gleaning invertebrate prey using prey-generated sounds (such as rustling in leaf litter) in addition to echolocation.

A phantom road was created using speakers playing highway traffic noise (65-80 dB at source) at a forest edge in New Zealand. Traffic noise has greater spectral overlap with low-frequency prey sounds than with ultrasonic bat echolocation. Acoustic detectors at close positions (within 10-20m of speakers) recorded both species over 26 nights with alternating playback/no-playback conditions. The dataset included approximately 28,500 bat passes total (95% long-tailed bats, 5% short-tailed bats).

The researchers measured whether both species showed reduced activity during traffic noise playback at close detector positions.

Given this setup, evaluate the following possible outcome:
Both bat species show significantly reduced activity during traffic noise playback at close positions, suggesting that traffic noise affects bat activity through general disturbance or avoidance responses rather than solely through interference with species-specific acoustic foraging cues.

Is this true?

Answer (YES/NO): YES